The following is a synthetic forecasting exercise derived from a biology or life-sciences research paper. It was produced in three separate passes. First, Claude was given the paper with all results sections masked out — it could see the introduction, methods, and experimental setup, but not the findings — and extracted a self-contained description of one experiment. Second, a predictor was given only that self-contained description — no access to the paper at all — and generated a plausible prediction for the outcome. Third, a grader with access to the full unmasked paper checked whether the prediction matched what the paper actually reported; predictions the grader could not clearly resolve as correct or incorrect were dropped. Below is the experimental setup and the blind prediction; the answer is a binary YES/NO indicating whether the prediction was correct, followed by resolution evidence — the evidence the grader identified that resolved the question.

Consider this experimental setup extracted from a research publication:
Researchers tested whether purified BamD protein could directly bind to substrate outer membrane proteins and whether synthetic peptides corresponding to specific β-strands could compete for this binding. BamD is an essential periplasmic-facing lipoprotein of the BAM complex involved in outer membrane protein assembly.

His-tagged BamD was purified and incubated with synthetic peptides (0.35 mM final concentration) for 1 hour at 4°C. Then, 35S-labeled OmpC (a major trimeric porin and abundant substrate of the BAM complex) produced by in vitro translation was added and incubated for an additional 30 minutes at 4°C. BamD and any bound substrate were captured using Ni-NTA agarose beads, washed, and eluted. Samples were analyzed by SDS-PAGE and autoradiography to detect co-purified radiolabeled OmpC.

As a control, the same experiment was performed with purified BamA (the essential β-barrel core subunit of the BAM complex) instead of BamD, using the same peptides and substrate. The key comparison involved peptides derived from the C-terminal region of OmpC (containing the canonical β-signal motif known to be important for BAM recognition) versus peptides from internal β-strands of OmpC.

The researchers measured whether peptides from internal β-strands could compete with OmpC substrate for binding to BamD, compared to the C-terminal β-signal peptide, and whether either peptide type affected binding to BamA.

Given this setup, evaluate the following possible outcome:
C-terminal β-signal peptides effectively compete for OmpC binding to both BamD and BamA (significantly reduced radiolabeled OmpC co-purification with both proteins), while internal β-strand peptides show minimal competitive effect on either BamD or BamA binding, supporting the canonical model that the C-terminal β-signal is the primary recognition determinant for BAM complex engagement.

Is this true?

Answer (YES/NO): NO